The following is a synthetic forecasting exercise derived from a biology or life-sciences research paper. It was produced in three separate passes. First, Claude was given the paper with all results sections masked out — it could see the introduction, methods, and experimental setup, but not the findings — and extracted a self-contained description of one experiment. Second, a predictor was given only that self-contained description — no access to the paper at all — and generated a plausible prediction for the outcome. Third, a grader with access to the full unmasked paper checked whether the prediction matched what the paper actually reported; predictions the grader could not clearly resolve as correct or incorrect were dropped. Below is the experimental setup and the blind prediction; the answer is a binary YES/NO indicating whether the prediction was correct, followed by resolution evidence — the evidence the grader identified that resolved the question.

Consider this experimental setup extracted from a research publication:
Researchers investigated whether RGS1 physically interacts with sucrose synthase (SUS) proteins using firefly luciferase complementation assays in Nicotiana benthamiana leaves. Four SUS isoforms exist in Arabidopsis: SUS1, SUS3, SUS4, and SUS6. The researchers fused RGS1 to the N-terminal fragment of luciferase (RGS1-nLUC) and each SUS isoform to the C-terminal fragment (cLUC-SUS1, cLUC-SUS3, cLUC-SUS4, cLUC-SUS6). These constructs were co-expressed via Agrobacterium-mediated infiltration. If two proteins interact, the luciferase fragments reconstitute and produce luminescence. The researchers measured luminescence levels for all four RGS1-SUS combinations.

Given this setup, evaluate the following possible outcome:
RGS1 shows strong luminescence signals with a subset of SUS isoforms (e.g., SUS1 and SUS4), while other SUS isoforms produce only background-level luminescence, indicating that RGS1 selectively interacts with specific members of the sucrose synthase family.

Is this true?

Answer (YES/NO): YES